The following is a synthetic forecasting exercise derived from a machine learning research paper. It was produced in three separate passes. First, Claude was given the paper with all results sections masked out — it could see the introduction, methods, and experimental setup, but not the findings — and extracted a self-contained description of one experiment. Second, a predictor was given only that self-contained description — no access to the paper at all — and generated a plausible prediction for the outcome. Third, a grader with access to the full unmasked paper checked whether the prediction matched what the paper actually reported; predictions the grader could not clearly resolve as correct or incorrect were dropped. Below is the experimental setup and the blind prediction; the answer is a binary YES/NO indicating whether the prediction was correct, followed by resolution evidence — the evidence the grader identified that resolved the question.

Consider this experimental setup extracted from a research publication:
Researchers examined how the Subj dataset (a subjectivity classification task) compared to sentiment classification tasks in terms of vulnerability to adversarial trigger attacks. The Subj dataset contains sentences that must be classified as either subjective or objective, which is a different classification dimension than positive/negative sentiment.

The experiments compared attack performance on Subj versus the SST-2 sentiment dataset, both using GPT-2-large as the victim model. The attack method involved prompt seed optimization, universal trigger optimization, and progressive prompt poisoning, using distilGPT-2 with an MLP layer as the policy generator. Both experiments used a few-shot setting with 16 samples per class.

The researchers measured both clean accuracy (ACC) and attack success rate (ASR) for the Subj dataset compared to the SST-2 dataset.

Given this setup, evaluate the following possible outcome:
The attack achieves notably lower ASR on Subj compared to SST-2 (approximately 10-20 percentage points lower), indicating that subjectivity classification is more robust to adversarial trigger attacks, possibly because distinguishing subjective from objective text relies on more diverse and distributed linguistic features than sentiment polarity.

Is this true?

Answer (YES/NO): NO